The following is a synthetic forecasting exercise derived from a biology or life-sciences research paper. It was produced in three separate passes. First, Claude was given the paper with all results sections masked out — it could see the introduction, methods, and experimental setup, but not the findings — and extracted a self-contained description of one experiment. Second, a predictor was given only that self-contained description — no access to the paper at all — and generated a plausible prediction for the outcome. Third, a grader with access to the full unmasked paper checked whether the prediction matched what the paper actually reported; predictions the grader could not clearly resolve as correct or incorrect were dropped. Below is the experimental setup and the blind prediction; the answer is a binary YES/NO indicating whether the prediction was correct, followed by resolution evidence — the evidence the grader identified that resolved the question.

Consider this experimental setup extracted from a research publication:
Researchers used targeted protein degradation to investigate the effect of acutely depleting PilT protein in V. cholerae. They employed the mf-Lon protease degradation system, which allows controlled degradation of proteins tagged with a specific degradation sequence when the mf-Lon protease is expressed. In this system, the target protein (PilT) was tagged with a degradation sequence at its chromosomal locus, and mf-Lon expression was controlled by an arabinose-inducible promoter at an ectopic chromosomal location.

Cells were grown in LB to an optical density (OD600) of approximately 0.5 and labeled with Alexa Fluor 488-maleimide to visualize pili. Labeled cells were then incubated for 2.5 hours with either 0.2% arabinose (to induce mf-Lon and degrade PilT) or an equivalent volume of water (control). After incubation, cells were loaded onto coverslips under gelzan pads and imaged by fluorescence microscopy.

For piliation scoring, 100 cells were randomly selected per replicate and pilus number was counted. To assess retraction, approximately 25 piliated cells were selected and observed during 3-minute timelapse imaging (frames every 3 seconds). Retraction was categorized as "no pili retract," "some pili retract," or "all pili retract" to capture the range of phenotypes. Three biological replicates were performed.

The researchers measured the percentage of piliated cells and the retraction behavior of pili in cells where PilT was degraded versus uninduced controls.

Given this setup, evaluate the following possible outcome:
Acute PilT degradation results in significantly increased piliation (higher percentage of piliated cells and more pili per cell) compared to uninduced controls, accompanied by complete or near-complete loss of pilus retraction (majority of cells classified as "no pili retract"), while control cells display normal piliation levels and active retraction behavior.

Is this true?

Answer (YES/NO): NO